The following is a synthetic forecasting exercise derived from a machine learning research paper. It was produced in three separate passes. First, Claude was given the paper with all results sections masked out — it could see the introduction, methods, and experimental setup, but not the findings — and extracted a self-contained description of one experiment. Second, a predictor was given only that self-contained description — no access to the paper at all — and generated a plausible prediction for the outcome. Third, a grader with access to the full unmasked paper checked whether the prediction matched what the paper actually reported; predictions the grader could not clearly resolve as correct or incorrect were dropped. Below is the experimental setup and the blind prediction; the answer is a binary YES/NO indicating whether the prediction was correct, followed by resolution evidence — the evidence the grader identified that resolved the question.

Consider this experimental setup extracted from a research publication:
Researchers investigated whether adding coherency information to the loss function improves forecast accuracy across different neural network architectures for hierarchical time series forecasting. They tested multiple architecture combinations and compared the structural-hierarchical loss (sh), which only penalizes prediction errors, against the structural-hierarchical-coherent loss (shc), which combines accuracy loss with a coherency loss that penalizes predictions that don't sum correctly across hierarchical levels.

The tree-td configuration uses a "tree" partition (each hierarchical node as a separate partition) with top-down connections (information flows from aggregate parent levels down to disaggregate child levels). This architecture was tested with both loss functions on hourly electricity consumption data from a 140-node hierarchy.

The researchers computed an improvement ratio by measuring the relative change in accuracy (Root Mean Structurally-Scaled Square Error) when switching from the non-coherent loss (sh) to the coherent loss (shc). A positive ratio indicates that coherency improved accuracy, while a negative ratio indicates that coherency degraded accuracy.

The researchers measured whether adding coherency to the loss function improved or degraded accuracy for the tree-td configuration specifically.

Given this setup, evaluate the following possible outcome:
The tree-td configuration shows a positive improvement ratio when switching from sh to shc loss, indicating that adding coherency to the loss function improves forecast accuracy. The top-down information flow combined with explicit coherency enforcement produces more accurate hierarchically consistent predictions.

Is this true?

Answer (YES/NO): NO